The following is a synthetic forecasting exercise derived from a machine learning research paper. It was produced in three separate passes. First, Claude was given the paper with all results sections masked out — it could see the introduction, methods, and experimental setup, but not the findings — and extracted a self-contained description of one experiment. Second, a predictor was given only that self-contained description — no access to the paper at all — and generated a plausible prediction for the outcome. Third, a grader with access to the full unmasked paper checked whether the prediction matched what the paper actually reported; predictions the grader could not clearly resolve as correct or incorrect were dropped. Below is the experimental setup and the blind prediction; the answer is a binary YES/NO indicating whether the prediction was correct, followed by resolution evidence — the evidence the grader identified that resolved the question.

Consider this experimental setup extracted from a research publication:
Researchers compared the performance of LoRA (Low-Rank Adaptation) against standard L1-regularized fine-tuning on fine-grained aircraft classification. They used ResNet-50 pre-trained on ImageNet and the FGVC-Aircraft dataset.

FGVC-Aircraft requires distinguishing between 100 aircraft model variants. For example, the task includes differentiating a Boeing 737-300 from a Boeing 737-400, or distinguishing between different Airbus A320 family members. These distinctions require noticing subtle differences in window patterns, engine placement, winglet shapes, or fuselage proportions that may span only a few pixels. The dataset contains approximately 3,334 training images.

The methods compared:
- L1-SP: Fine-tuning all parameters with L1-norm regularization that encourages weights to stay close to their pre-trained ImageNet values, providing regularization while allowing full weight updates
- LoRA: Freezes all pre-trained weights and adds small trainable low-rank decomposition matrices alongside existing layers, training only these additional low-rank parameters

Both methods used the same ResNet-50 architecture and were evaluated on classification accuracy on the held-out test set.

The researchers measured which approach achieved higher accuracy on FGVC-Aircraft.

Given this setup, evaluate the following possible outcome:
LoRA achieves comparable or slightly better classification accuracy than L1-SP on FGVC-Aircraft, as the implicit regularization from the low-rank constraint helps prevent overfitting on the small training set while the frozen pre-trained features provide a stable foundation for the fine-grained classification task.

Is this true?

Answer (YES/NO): NO